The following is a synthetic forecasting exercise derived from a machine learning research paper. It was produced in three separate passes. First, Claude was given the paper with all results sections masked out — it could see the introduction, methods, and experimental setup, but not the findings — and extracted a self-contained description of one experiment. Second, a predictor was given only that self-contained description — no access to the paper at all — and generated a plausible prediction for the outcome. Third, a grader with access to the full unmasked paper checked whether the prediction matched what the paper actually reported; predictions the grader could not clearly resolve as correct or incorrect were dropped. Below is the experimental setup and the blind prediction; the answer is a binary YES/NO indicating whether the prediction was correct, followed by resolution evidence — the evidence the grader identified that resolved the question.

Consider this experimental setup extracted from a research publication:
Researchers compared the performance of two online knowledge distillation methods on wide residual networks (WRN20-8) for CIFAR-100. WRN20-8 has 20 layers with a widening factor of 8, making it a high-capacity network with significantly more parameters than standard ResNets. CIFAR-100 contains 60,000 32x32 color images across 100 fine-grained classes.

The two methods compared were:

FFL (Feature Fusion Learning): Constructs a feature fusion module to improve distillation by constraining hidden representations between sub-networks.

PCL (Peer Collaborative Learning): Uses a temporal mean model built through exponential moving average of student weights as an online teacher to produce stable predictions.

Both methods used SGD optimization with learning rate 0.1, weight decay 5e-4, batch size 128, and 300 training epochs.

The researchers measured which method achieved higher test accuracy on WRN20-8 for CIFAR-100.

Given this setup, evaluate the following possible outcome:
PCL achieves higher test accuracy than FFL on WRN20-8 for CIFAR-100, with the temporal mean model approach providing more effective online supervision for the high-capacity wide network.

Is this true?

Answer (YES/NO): YES